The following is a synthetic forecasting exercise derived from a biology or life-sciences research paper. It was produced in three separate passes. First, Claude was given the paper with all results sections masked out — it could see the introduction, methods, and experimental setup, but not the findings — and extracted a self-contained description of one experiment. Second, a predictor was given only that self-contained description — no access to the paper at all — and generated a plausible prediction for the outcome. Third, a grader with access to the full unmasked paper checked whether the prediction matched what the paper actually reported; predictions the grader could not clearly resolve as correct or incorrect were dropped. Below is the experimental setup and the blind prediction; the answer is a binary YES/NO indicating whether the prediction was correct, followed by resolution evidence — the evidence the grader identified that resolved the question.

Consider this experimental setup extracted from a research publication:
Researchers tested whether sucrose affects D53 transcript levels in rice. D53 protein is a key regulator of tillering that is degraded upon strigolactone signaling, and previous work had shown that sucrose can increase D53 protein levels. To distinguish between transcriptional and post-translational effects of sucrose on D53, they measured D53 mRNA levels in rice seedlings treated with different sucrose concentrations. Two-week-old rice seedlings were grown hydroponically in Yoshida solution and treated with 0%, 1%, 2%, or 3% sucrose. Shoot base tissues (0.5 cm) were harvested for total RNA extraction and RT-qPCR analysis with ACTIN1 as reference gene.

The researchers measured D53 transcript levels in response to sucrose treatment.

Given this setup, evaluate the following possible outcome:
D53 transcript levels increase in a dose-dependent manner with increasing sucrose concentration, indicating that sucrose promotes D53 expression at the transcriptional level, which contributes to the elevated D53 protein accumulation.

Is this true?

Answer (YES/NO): NO